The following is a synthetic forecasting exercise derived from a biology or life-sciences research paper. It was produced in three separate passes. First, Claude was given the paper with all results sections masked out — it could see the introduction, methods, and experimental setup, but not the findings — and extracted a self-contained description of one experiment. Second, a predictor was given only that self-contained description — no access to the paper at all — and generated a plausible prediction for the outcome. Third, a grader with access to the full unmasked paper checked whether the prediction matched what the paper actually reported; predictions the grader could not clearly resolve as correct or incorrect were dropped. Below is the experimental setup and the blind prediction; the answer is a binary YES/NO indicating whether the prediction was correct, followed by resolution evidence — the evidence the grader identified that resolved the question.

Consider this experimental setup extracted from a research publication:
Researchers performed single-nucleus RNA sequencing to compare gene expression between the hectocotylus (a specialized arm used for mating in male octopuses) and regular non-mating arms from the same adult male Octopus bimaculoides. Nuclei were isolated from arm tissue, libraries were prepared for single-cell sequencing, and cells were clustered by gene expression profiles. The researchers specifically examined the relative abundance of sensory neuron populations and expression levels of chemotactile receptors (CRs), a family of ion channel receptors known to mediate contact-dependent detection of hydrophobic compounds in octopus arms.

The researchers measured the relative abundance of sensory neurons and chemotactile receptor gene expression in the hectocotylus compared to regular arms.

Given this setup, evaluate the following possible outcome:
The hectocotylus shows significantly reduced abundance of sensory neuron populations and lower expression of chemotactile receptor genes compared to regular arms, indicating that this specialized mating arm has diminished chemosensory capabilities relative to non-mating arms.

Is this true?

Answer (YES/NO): NO